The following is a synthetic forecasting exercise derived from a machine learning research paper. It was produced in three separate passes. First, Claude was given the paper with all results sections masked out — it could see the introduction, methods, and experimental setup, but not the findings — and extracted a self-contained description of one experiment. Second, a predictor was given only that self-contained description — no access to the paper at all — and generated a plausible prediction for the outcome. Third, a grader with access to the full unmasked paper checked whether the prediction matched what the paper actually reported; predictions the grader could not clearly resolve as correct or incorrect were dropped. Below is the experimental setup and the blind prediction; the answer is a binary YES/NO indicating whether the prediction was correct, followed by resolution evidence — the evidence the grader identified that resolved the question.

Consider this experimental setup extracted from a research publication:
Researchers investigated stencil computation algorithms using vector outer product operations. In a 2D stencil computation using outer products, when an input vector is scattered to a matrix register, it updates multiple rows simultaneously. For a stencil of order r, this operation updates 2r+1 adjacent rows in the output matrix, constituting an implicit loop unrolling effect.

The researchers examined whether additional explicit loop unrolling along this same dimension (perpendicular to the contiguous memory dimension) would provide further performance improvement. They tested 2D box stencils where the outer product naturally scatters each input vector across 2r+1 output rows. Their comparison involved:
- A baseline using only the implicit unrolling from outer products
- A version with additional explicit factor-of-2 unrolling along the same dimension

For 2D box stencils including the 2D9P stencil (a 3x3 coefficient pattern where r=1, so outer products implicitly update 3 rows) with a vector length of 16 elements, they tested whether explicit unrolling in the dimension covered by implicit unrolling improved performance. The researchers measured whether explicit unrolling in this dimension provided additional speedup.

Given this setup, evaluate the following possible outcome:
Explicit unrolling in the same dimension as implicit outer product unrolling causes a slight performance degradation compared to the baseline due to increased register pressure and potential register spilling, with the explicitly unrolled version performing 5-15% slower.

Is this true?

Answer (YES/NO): NO